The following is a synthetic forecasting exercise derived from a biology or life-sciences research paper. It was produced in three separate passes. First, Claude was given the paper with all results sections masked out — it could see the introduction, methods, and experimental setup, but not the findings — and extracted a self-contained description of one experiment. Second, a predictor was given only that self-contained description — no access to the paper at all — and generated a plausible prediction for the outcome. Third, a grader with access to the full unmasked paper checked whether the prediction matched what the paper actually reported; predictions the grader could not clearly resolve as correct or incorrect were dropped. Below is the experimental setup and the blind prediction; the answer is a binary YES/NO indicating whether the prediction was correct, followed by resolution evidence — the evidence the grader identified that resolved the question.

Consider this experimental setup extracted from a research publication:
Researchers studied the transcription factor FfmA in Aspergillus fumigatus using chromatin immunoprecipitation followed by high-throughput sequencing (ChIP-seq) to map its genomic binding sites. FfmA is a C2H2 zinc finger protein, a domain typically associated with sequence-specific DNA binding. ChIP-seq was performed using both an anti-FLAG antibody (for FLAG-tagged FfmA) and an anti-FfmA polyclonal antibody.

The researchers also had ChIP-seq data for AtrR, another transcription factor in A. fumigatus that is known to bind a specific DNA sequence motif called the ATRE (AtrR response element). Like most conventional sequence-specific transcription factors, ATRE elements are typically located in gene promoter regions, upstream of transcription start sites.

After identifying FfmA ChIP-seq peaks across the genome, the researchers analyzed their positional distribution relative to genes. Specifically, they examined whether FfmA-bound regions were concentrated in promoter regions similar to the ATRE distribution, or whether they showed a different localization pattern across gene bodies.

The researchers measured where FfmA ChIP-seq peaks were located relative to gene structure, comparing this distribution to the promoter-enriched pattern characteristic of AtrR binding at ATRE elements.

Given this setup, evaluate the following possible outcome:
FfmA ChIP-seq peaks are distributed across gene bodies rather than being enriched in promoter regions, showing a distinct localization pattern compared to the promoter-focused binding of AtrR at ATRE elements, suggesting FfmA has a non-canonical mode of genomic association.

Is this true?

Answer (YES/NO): YES